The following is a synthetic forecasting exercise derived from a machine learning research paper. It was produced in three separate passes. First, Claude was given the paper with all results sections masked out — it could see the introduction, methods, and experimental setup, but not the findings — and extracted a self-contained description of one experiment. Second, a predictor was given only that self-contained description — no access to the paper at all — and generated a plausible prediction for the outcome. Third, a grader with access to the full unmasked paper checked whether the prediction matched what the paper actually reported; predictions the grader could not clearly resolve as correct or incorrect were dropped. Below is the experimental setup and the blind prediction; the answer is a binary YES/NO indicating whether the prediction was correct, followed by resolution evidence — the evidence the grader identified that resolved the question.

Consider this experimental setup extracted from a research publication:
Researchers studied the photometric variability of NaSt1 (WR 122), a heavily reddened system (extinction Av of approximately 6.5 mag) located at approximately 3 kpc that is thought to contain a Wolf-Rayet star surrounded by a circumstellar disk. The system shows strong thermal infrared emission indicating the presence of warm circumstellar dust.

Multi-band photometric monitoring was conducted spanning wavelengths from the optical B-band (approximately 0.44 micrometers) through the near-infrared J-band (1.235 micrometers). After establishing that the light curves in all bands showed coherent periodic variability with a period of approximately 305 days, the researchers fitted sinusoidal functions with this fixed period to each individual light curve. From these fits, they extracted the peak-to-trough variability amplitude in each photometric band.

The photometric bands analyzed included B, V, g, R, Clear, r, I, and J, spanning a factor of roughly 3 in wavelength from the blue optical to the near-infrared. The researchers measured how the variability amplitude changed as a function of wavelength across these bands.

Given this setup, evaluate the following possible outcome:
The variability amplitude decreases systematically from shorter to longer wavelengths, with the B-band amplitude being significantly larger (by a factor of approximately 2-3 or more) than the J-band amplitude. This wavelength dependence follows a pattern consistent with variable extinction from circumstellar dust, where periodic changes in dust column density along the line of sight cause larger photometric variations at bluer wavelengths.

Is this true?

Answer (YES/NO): NO